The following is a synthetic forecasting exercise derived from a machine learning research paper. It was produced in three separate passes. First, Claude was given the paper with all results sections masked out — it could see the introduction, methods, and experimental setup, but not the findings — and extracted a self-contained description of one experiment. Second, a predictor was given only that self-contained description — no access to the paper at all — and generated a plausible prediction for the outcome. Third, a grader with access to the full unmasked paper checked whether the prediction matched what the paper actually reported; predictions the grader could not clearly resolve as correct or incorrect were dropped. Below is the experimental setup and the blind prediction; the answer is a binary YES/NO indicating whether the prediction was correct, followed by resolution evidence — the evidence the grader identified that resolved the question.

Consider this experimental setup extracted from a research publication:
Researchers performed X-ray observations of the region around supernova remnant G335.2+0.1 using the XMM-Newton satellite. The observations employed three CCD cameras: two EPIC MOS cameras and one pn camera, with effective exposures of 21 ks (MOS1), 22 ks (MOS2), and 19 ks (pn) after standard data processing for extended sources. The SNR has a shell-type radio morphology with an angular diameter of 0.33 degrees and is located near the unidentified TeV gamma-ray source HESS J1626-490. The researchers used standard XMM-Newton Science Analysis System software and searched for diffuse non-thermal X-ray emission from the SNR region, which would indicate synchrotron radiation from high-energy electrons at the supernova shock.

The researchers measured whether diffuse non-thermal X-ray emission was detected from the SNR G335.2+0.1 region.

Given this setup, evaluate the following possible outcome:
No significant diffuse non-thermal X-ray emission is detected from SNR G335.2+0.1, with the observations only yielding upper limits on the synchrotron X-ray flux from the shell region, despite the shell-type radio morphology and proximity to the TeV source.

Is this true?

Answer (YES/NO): YES